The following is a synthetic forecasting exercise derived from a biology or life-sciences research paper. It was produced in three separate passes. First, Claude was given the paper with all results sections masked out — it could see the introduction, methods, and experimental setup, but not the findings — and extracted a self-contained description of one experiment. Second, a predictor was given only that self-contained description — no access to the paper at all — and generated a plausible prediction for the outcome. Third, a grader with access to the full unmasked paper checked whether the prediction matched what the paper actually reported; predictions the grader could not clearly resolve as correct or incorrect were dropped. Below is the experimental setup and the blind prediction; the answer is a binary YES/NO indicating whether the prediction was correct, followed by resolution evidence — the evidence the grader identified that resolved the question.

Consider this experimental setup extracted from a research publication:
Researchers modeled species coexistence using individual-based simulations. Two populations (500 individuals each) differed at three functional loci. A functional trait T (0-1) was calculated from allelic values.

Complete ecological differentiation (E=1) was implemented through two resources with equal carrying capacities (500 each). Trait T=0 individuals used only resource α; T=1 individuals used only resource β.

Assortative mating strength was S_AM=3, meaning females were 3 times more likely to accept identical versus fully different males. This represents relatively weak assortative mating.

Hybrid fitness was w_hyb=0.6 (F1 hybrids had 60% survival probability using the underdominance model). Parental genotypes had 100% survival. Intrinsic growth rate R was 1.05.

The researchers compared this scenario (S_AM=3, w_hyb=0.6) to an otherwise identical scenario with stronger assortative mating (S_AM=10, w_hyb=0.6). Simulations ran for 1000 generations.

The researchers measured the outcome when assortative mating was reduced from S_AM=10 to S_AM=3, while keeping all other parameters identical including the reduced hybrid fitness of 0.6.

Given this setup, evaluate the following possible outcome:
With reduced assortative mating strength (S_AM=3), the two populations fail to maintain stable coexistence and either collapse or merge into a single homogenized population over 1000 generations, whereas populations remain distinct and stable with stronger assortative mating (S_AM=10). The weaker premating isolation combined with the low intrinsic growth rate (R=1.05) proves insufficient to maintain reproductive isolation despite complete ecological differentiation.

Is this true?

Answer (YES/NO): NO